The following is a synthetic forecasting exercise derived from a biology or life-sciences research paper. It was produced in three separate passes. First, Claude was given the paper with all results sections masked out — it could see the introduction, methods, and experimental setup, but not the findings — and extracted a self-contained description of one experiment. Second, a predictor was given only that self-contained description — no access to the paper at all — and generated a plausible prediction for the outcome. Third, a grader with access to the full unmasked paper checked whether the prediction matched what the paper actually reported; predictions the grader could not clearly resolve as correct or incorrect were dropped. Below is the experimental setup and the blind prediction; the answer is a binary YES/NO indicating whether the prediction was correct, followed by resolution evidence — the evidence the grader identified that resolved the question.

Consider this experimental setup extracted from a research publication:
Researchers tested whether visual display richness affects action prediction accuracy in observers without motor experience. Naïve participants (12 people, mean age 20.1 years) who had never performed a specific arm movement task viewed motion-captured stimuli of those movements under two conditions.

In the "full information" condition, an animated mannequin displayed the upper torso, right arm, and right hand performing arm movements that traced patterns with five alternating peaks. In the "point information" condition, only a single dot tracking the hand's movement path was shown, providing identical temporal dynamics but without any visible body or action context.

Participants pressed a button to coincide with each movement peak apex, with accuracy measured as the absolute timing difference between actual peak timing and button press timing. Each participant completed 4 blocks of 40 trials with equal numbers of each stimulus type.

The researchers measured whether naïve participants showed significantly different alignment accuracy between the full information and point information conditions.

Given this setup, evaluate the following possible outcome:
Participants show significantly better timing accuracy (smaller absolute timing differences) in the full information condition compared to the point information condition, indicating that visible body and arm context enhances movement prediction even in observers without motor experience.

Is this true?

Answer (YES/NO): NO